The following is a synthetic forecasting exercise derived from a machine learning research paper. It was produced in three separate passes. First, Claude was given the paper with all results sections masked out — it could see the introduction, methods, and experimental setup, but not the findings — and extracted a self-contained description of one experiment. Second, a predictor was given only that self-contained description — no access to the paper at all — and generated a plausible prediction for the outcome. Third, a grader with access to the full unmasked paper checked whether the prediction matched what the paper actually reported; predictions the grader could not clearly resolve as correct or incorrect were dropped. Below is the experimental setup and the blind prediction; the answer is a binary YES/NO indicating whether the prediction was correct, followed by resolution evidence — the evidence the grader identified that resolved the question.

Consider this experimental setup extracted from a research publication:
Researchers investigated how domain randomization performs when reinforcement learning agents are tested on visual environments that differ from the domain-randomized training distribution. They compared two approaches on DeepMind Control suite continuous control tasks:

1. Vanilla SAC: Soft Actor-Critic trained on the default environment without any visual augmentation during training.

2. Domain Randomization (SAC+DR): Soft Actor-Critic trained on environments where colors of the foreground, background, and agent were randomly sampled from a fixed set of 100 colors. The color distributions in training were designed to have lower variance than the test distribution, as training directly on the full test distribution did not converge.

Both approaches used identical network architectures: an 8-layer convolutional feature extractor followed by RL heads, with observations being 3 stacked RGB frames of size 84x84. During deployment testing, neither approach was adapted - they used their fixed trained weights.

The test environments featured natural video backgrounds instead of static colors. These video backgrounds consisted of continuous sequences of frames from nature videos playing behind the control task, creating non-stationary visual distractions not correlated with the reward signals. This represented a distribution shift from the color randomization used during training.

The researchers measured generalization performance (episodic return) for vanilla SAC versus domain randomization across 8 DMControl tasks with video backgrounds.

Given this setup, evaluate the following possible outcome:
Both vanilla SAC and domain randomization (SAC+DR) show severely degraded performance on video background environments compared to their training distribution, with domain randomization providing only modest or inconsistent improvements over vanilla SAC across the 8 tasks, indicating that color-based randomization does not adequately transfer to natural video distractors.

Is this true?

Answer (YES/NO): NO